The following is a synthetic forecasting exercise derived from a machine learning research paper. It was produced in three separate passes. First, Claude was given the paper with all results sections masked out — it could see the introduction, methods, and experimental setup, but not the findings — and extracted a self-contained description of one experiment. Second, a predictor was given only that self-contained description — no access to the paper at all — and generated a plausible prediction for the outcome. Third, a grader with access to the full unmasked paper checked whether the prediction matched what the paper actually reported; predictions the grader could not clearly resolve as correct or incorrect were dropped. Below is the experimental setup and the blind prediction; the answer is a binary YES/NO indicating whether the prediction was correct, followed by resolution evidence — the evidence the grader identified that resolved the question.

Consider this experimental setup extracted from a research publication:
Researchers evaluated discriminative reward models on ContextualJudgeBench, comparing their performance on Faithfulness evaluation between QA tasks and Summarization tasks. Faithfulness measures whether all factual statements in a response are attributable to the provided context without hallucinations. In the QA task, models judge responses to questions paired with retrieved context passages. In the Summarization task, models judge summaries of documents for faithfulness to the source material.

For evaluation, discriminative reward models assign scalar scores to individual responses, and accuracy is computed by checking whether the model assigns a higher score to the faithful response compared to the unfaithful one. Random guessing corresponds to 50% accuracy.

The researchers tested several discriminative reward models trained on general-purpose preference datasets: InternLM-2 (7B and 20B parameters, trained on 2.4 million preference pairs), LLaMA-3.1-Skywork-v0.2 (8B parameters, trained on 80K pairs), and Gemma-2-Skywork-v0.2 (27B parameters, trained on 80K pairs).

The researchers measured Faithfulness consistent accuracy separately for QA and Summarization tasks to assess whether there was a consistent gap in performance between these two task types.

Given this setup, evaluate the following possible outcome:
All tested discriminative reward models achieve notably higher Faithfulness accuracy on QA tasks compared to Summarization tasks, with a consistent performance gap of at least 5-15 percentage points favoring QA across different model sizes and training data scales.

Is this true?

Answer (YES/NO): NO